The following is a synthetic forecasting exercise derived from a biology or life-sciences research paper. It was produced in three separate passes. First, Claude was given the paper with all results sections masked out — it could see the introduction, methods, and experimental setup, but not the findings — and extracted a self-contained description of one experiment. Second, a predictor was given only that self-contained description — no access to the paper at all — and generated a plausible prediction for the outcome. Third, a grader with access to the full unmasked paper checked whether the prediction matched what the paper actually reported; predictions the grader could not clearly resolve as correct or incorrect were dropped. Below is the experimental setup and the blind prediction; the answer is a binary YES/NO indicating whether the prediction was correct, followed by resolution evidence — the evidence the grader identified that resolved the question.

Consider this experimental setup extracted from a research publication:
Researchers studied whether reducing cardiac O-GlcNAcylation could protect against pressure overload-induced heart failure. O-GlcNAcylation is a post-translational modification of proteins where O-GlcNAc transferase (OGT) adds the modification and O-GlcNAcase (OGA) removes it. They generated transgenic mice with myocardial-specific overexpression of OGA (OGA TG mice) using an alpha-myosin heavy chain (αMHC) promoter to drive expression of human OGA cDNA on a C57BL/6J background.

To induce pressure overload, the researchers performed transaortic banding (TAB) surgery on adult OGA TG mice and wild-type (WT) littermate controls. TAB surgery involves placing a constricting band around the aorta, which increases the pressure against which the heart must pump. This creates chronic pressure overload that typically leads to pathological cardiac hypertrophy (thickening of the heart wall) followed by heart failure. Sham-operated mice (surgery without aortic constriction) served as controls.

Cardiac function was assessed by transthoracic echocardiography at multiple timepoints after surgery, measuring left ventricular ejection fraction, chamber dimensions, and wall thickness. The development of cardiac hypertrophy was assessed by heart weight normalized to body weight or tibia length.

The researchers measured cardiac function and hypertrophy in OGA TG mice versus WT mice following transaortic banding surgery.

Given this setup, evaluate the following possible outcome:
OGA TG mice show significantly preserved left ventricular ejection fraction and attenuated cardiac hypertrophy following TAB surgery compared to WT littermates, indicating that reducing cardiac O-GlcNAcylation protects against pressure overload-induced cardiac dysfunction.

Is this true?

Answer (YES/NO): YES